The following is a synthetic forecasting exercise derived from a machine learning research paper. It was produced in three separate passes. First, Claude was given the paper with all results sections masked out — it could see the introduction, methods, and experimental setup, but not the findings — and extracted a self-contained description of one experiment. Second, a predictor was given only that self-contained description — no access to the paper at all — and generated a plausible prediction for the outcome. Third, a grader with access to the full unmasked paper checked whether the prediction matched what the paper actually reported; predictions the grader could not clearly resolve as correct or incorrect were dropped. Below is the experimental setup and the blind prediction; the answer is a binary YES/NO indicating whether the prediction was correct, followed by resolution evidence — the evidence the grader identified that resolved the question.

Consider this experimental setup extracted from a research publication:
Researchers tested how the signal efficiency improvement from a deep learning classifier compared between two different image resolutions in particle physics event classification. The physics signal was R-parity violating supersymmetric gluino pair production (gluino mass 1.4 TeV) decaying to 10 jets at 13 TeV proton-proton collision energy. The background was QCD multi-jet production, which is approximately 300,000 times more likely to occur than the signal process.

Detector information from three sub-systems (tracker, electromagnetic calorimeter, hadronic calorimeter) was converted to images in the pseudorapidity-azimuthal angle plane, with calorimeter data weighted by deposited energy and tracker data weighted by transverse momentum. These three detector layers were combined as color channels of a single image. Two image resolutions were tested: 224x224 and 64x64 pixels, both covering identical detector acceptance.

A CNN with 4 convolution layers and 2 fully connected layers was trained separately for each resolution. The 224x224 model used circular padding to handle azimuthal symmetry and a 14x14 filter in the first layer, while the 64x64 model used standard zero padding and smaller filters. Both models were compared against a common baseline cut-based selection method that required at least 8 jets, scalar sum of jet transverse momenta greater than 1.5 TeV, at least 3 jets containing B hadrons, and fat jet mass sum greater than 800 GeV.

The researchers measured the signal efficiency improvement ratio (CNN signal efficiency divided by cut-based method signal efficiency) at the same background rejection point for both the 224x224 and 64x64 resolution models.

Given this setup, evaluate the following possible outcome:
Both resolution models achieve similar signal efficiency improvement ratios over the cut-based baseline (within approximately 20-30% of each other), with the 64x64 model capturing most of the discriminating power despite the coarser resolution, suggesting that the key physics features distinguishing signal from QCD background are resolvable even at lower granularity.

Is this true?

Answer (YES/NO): YES